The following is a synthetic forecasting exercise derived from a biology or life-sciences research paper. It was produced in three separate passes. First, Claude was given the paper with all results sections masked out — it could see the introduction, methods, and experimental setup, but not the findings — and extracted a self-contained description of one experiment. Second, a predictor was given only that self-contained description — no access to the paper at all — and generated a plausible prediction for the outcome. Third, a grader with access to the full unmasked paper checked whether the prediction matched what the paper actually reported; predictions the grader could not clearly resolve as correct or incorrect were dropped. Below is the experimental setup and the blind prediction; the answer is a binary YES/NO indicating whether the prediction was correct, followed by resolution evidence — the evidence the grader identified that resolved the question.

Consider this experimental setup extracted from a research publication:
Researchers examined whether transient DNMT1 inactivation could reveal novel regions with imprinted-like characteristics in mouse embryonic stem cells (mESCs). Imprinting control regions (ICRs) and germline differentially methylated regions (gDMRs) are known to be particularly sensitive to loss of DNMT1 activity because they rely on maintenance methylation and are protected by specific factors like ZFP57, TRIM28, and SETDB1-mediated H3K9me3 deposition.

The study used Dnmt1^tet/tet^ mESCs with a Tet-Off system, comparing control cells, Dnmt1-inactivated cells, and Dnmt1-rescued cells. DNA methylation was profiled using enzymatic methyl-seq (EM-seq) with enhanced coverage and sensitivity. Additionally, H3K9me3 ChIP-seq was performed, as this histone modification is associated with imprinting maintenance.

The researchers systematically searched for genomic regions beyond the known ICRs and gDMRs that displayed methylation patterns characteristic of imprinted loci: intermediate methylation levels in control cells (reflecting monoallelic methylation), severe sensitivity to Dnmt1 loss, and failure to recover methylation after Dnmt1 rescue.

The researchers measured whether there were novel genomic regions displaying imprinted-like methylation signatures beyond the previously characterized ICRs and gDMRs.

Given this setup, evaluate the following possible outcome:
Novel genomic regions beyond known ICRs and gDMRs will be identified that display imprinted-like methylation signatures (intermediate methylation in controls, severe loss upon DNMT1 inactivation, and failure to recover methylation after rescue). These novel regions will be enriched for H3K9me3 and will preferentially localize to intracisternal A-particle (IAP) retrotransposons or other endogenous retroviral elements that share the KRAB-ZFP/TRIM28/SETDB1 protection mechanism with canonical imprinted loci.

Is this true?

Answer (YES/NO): NO